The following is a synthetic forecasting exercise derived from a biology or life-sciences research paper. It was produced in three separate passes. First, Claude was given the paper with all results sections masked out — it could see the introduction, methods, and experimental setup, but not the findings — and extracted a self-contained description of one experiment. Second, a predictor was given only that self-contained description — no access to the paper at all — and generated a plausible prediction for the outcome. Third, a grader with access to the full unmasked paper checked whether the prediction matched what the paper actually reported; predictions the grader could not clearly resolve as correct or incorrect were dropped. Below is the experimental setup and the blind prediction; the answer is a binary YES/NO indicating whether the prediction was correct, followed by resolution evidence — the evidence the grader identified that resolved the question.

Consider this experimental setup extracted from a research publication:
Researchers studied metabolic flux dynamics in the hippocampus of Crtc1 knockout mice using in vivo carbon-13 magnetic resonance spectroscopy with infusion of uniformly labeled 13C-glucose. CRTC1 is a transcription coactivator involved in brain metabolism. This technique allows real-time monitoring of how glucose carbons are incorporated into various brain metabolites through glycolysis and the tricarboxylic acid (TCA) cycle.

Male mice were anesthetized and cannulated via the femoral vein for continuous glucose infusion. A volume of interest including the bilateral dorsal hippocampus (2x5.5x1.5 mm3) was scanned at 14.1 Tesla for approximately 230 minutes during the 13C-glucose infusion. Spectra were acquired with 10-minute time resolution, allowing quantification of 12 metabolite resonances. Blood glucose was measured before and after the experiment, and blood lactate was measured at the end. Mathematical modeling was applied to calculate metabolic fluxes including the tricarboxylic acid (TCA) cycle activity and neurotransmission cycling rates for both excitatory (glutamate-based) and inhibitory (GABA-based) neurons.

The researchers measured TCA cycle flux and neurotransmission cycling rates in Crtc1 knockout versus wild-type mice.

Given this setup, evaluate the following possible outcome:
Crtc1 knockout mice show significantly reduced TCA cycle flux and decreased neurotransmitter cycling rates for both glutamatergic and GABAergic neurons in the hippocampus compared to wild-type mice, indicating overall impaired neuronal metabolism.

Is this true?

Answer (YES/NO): NO